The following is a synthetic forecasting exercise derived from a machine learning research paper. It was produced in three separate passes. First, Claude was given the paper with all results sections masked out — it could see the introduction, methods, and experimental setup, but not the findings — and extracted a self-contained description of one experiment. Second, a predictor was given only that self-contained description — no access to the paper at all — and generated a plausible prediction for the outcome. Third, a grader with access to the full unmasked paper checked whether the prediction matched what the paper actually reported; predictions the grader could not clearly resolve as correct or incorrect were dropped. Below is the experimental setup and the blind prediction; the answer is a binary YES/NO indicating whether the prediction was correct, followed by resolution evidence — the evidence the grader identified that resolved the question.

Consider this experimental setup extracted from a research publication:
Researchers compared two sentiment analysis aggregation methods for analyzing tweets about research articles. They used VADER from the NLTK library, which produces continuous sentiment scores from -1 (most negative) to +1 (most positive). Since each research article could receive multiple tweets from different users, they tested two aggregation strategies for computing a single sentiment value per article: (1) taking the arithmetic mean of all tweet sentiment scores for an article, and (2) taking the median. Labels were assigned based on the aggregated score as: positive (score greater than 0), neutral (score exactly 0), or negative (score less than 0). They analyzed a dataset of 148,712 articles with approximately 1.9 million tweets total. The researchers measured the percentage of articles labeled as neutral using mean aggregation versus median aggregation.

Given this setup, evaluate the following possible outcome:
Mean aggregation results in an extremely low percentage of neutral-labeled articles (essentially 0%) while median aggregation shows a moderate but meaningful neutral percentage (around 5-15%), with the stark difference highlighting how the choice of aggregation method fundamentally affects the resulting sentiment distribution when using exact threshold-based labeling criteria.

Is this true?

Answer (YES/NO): NO